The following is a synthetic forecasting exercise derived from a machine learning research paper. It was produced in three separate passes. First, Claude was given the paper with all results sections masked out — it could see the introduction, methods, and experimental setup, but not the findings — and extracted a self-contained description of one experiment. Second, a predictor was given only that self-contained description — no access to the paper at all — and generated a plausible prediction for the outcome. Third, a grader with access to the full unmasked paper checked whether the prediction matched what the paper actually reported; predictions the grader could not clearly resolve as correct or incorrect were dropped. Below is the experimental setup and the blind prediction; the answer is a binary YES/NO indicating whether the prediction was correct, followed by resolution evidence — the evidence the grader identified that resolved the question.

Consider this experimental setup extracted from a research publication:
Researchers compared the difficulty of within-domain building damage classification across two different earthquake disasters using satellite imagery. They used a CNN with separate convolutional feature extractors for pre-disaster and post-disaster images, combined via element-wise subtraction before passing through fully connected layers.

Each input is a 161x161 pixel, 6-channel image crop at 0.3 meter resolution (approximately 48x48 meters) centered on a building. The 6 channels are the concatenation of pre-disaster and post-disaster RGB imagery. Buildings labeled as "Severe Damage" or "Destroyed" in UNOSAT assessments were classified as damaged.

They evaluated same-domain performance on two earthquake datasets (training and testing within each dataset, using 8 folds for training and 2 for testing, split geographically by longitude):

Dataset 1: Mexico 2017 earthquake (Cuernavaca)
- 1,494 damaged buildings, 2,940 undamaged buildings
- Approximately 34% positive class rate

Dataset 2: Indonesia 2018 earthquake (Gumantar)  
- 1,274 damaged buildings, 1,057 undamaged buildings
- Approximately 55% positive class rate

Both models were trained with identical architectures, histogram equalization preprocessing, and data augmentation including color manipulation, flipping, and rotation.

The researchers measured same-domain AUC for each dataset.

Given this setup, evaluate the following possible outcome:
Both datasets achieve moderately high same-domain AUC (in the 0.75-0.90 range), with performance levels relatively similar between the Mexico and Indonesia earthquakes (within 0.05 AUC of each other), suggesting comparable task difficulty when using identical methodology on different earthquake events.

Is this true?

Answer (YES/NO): NO